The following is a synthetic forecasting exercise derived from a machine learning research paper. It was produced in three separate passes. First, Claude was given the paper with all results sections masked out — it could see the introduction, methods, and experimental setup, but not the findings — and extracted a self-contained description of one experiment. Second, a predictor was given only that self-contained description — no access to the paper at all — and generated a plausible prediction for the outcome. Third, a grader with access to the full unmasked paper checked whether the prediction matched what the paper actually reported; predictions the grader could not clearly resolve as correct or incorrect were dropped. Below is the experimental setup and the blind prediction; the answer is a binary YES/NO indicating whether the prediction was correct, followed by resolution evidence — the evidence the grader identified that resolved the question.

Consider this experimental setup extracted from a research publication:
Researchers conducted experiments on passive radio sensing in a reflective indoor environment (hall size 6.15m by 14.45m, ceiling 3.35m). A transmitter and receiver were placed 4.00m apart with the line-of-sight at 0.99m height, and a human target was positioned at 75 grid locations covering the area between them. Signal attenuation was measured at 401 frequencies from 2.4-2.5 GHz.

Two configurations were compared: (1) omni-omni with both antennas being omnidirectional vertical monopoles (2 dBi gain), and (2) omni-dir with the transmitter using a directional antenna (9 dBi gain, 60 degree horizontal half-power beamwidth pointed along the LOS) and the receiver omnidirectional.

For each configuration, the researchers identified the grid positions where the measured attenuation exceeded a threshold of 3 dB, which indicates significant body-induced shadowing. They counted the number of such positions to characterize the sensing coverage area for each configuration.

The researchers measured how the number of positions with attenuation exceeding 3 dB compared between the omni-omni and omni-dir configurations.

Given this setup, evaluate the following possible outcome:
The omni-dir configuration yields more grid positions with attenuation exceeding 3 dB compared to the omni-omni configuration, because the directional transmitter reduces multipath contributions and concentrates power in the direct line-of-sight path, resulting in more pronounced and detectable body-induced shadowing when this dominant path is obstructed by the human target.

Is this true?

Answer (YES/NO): YES